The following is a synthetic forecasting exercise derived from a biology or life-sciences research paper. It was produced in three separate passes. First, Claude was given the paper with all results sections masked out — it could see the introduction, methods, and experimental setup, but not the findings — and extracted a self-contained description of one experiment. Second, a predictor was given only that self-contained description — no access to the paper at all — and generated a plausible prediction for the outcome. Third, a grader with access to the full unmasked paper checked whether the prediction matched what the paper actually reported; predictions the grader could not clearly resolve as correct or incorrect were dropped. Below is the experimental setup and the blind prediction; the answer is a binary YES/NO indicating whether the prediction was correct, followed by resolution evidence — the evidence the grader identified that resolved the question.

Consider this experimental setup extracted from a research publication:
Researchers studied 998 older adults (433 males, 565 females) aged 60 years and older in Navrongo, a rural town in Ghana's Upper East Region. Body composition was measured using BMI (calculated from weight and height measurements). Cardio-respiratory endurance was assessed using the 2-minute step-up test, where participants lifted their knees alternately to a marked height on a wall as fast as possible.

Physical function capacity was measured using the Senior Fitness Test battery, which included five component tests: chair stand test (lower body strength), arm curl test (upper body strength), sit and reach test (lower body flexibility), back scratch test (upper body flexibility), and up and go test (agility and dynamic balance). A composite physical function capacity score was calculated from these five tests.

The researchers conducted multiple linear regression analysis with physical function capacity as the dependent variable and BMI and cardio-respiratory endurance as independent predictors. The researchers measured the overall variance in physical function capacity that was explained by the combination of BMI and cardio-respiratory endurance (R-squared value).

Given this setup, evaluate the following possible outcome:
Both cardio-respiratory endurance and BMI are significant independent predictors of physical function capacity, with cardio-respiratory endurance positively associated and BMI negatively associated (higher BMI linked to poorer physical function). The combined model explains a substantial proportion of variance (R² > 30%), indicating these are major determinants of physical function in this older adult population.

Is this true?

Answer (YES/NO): YES